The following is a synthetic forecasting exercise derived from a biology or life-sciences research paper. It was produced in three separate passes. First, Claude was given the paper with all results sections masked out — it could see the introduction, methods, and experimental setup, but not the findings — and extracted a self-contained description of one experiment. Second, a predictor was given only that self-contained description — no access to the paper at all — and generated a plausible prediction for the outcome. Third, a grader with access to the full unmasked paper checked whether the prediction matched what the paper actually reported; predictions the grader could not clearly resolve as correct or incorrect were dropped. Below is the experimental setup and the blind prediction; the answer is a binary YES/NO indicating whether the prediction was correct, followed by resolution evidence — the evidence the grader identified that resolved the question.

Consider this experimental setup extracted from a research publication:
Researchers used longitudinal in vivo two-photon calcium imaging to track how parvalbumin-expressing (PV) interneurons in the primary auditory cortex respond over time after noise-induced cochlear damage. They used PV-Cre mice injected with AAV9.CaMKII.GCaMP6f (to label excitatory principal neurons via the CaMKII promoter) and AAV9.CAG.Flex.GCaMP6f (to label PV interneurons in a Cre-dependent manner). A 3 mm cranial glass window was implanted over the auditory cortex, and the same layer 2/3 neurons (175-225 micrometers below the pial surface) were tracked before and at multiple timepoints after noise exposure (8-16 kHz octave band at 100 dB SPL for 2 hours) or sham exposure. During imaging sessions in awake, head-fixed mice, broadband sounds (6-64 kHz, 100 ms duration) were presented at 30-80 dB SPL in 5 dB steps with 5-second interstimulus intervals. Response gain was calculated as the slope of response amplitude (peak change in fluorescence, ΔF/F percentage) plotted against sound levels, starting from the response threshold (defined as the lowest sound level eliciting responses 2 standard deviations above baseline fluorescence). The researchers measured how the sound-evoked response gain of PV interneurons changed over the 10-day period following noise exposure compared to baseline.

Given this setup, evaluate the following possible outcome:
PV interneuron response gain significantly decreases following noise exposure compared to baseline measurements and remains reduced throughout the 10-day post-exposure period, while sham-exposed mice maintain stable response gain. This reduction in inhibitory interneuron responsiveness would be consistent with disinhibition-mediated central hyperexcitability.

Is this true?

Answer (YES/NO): NO